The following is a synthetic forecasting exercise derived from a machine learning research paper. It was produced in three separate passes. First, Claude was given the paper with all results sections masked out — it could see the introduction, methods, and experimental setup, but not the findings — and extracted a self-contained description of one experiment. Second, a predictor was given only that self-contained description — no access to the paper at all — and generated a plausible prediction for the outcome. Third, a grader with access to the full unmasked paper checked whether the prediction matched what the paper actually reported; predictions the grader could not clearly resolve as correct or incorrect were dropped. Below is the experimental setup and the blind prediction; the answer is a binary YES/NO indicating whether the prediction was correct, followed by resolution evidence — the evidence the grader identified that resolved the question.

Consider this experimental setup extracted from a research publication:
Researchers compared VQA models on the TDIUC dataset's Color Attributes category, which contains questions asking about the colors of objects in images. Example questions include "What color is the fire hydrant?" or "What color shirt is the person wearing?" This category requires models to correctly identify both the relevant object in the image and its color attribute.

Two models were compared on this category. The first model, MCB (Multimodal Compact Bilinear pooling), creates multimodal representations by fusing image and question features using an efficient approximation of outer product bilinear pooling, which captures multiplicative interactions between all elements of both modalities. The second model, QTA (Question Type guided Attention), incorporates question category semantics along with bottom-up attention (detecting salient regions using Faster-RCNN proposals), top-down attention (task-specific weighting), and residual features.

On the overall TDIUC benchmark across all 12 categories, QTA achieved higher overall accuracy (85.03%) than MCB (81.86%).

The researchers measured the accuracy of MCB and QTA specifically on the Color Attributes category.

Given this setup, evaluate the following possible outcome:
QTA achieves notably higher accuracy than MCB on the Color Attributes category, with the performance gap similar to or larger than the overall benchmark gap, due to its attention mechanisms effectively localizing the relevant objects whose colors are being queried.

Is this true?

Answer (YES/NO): NO